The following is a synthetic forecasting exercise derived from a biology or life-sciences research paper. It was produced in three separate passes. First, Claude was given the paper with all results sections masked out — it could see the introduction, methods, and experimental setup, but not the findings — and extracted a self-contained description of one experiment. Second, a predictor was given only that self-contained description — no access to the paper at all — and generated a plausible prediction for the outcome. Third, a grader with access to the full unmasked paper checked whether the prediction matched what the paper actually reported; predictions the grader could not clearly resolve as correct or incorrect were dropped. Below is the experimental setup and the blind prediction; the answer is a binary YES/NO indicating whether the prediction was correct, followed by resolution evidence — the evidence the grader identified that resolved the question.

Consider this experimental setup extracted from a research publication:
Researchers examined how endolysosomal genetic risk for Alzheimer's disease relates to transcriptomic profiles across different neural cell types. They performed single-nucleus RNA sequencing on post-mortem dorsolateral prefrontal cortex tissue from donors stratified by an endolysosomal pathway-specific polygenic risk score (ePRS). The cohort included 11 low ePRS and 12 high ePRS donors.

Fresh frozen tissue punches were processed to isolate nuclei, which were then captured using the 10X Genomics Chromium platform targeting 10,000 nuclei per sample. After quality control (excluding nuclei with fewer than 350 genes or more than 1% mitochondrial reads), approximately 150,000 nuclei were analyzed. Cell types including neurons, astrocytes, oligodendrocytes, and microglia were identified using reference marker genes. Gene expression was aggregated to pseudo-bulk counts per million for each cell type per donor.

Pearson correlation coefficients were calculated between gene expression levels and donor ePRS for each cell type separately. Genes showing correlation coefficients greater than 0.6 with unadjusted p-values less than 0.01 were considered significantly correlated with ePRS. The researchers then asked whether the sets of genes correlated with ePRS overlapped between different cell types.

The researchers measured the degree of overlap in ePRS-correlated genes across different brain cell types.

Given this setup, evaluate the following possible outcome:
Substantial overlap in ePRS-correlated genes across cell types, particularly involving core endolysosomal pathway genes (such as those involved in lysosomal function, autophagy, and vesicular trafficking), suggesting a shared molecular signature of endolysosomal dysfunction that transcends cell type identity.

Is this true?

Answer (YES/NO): NO